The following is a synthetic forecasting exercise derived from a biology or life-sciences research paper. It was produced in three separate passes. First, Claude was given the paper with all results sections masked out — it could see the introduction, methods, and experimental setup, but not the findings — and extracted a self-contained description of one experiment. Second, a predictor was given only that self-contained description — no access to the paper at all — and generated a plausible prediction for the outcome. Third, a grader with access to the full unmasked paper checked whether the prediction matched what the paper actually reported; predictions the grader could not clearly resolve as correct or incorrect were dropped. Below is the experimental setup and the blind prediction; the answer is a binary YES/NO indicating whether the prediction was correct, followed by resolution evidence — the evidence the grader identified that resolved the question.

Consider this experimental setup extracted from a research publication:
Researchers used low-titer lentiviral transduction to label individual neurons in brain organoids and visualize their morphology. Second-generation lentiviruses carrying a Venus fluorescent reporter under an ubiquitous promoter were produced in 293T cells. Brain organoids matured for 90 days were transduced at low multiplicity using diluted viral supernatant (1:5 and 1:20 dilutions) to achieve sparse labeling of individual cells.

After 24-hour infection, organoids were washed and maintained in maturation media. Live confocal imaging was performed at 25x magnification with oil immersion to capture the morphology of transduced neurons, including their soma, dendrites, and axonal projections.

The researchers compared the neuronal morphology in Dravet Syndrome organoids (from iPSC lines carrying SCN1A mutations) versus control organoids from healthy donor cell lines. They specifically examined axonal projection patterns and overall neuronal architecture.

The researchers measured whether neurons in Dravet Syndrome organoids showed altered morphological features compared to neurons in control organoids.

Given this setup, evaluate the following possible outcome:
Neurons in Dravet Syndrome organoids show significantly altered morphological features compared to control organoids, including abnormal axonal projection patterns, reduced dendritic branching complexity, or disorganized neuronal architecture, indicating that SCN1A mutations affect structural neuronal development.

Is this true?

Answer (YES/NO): NO